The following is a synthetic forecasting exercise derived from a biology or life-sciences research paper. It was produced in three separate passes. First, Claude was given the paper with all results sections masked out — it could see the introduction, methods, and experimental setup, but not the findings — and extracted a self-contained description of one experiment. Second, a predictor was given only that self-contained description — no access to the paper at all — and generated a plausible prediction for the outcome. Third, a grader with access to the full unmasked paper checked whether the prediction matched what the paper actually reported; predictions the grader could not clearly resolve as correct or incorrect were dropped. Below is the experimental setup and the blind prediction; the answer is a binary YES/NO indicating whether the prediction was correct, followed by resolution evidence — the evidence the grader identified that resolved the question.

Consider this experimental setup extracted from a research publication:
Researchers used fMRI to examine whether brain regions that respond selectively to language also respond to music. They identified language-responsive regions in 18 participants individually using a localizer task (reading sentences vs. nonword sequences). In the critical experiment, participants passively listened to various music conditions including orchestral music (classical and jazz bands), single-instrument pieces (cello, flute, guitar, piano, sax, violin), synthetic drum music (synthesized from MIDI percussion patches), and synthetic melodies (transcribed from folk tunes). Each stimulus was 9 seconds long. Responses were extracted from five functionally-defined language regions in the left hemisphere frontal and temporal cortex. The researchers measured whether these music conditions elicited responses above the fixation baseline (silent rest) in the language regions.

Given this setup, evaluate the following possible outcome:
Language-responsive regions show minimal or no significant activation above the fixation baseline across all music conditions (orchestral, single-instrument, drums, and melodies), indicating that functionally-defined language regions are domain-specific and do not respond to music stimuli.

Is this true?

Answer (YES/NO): YES